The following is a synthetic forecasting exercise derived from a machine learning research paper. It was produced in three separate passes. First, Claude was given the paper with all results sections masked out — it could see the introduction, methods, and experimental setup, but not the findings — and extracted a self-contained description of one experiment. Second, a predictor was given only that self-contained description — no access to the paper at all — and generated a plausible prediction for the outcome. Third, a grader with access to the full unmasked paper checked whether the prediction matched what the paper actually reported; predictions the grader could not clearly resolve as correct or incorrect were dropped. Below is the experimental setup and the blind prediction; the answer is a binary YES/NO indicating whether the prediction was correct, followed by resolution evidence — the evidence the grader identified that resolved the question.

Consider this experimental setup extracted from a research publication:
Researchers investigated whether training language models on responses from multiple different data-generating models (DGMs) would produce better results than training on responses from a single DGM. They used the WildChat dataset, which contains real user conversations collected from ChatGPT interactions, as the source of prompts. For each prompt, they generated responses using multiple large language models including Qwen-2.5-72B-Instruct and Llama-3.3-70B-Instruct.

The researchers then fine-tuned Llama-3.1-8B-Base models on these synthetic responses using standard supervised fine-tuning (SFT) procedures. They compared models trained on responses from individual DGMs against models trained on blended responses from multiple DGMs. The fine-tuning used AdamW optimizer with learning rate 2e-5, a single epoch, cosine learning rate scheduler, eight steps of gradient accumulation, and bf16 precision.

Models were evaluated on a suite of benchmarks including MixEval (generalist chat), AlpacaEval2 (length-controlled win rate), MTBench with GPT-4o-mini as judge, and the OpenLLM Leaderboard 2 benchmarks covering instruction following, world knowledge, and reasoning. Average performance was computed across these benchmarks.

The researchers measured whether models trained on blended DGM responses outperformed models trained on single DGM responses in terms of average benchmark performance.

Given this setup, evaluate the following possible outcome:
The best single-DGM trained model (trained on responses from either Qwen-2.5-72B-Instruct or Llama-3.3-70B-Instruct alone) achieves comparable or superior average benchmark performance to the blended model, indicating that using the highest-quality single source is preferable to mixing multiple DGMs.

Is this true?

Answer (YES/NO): YES